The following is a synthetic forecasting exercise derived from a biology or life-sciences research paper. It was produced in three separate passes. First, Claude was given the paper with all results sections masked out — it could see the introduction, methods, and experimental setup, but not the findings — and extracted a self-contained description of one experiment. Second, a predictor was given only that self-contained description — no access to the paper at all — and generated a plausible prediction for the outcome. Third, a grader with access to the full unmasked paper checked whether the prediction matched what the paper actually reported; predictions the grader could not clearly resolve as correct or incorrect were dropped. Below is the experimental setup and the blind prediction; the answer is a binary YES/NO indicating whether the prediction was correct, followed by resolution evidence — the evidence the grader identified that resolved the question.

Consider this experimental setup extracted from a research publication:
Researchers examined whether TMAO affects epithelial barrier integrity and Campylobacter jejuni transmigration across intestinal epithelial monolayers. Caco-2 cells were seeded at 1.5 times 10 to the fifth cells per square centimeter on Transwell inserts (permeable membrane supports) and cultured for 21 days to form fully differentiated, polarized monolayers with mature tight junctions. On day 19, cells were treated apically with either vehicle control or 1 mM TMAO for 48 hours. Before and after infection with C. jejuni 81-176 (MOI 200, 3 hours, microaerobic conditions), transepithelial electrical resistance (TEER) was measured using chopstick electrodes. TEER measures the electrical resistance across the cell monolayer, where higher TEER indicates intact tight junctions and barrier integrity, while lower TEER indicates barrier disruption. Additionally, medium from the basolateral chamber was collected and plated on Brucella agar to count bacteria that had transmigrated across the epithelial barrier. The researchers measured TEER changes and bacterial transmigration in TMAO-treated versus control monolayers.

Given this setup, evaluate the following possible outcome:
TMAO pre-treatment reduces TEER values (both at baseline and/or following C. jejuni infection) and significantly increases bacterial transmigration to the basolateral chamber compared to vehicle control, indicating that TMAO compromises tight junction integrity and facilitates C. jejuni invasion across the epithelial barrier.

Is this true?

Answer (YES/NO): YES